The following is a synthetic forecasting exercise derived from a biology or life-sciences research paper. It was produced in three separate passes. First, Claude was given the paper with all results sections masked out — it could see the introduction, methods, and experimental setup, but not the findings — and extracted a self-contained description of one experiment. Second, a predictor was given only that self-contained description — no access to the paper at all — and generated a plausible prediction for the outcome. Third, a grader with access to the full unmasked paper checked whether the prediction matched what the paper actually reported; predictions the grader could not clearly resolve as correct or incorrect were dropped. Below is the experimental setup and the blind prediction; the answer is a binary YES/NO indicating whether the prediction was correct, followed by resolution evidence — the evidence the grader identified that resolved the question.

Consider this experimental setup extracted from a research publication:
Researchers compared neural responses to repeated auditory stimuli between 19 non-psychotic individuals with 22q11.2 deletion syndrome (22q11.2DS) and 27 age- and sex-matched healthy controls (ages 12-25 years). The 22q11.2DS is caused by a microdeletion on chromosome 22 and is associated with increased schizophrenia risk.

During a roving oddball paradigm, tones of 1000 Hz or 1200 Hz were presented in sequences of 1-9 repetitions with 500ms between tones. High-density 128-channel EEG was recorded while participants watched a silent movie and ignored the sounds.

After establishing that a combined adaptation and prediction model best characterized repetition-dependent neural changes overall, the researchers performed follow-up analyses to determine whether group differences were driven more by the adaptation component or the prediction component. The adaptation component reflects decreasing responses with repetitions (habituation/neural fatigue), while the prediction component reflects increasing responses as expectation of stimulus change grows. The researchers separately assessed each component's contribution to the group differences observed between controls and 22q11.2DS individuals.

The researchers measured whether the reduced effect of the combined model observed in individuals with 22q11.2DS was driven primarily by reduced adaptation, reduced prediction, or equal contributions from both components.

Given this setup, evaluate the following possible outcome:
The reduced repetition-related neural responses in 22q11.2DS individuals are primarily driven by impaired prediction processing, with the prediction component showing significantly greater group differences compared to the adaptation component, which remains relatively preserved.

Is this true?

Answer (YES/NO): NO